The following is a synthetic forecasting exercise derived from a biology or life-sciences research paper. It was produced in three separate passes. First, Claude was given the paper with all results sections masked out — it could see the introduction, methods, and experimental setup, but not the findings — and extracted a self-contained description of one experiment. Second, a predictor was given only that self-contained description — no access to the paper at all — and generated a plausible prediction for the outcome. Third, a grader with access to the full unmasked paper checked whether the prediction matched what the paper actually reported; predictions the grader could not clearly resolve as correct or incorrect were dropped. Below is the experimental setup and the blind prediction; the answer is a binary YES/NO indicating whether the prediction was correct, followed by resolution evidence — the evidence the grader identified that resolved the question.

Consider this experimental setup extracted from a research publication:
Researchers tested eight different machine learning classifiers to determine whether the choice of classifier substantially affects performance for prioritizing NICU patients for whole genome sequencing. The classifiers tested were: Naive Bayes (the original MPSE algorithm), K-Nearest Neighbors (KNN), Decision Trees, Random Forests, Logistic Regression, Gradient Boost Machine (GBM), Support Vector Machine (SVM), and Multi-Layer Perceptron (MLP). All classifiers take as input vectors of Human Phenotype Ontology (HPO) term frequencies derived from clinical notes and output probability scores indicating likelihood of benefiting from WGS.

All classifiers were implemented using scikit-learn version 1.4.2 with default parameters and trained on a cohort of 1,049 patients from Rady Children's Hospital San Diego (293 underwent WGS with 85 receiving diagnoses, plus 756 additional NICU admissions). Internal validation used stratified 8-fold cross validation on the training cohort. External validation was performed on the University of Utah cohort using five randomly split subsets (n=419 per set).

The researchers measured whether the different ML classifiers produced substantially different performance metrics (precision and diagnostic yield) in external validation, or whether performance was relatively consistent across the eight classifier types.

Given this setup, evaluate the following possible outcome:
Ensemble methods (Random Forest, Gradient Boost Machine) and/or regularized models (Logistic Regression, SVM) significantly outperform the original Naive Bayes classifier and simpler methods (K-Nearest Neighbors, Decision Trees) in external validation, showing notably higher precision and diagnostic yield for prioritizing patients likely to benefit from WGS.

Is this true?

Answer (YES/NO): NO